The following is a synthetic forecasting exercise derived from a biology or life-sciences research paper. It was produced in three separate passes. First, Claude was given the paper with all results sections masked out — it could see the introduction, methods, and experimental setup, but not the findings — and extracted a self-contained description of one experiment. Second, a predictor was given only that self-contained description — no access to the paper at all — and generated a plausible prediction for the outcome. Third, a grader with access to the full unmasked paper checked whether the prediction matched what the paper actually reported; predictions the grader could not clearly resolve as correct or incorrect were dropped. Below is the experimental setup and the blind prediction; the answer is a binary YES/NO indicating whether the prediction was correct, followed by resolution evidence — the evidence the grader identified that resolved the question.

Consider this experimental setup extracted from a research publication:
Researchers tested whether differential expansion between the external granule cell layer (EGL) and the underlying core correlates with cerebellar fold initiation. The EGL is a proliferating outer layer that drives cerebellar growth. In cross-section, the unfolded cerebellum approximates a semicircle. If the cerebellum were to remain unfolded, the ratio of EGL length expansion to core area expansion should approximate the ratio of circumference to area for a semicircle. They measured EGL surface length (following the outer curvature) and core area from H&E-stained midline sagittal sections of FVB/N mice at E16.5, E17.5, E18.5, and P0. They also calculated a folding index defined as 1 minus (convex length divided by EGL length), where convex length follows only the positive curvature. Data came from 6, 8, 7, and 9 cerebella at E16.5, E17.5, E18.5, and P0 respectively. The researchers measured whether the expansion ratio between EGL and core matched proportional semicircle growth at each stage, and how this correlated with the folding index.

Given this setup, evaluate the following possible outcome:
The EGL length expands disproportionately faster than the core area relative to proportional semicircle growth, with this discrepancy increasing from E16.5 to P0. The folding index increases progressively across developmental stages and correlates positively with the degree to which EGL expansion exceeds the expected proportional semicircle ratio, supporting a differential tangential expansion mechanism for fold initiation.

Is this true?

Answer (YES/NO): NO